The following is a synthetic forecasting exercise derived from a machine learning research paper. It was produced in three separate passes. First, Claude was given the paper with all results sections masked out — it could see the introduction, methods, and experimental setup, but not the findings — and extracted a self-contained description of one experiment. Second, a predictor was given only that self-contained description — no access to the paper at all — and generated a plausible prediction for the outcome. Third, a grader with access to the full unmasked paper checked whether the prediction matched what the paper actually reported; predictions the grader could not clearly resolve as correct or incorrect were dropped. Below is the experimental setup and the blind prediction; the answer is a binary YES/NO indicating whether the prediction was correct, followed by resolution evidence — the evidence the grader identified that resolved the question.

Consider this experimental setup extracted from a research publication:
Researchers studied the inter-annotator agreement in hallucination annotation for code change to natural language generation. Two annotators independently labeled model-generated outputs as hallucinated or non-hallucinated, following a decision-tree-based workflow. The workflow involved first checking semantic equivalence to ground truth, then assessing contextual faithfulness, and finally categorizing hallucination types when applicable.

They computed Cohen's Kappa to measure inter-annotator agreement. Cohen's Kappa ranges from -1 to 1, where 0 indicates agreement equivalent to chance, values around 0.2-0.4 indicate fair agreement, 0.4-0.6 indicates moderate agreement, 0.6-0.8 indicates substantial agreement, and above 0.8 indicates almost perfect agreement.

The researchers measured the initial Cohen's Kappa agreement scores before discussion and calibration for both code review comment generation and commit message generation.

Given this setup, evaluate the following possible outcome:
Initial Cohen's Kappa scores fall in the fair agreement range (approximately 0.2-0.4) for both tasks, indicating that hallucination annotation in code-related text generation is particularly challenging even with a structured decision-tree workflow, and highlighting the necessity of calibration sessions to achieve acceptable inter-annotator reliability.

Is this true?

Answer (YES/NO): YES